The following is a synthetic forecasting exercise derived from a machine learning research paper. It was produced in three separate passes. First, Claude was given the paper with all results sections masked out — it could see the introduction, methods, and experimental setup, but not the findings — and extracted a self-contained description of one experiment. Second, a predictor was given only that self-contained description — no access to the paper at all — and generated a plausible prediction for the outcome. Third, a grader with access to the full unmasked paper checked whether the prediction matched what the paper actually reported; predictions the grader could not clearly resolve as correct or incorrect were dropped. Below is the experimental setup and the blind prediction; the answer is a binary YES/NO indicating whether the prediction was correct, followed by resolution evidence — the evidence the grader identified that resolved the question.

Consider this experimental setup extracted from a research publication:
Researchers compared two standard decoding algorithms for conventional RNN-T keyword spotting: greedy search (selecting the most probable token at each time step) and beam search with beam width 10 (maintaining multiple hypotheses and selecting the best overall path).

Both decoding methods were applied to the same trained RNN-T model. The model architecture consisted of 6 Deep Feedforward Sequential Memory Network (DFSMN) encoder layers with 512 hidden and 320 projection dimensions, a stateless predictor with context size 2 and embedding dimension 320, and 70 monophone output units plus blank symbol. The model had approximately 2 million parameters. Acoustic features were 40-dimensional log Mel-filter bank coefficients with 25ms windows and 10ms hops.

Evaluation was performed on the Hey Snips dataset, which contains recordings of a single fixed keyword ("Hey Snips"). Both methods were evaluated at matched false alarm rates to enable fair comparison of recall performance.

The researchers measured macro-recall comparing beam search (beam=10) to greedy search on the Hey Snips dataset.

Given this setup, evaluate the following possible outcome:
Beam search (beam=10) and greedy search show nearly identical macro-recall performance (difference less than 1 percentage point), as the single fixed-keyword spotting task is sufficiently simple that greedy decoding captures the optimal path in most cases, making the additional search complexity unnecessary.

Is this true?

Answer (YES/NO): NO